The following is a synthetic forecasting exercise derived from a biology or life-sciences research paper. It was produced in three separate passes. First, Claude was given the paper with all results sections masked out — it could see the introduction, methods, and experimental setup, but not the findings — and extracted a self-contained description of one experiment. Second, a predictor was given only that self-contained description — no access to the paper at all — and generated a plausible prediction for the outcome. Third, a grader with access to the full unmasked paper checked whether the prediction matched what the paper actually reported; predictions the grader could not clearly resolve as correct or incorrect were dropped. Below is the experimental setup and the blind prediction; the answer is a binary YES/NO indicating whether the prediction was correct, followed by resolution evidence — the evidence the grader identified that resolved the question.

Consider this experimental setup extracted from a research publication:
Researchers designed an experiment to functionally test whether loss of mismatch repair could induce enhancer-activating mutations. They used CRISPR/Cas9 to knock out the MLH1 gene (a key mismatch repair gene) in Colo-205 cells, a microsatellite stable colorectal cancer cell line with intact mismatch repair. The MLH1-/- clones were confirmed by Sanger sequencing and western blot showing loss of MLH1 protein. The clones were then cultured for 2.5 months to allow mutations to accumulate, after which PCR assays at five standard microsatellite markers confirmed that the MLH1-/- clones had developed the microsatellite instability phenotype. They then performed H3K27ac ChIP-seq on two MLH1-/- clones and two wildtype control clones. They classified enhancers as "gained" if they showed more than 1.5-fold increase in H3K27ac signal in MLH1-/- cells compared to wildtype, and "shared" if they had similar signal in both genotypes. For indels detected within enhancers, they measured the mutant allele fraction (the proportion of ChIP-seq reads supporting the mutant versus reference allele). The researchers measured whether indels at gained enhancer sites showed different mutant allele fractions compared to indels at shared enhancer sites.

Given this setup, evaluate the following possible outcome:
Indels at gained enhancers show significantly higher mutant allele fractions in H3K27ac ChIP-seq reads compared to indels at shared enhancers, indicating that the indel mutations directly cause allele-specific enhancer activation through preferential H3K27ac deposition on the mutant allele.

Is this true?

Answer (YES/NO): YES